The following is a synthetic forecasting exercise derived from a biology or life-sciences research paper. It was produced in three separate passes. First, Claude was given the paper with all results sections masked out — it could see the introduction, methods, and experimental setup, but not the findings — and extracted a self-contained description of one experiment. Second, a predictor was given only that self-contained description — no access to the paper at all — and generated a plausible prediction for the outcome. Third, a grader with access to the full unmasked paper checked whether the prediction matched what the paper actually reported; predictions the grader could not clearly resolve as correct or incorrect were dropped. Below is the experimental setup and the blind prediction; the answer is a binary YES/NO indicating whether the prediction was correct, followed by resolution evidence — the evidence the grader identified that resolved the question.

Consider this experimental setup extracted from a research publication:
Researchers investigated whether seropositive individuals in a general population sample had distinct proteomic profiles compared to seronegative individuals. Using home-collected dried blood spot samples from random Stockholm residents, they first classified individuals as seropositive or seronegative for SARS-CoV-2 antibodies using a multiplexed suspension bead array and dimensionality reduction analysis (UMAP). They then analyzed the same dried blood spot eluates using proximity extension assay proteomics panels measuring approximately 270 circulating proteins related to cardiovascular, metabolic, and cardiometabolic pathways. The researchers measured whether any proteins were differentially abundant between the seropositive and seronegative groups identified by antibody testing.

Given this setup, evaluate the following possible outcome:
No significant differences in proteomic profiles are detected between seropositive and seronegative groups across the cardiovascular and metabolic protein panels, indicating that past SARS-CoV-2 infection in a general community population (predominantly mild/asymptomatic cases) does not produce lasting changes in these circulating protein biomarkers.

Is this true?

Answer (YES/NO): YES